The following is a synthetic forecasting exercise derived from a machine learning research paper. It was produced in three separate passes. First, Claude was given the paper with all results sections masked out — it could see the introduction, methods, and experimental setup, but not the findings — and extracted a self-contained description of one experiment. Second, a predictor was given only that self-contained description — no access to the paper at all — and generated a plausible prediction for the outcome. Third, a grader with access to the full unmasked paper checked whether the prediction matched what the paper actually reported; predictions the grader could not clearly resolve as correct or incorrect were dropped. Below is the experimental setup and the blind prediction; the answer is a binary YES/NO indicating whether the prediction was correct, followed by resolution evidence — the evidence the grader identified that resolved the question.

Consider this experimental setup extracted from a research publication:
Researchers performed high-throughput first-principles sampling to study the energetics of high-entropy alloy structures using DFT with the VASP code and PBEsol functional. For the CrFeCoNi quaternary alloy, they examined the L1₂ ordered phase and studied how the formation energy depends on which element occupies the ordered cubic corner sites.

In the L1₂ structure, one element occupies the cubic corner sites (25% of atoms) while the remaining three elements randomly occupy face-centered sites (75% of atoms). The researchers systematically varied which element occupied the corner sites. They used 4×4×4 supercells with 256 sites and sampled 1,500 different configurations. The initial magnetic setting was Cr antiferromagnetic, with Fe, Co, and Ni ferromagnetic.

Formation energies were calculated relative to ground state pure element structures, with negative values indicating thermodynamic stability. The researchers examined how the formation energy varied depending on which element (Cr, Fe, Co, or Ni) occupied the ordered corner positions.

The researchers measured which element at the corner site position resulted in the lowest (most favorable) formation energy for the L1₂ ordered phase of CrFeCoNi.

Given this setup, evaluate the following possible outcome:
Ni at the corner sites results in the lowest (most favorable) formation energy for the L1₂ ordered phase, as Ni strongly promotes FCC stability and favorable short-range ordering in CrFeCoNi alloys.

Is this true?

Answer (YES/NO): NO